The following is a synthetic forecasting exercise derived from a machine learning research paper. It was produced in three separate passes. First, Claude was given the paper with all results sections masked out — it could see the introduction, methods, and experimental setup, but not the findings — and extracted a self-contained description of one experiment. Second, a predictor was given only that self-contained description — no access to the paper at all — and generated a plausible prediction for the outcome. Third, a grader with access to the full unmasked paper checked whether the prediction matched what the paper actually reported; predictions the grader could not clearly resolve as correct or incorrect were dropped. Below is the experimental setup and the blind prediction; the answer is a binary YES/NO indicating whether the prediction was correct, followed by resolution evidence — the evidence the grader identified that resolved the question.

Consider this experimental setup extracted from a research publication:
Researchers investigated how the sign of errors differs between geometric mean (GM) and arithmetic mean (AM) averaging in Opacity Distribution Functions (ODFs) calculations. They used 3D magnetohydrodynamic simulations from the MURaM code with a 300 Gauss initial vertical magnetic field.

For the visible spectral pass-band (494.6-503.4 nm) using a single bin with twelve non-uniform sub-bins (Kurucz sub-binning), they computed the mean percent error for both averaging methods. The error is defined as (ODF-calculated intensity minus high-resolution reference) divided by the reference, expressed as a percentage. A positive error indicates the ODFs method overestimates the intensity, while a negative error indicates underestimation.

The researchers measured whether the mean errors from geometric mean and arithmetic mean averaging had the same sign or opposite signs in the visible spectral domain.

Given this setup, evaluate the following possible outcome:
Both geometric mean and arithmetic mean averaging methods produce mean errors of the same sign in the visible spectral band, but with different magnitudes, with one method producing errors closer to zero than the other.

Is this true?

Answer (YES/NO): NO